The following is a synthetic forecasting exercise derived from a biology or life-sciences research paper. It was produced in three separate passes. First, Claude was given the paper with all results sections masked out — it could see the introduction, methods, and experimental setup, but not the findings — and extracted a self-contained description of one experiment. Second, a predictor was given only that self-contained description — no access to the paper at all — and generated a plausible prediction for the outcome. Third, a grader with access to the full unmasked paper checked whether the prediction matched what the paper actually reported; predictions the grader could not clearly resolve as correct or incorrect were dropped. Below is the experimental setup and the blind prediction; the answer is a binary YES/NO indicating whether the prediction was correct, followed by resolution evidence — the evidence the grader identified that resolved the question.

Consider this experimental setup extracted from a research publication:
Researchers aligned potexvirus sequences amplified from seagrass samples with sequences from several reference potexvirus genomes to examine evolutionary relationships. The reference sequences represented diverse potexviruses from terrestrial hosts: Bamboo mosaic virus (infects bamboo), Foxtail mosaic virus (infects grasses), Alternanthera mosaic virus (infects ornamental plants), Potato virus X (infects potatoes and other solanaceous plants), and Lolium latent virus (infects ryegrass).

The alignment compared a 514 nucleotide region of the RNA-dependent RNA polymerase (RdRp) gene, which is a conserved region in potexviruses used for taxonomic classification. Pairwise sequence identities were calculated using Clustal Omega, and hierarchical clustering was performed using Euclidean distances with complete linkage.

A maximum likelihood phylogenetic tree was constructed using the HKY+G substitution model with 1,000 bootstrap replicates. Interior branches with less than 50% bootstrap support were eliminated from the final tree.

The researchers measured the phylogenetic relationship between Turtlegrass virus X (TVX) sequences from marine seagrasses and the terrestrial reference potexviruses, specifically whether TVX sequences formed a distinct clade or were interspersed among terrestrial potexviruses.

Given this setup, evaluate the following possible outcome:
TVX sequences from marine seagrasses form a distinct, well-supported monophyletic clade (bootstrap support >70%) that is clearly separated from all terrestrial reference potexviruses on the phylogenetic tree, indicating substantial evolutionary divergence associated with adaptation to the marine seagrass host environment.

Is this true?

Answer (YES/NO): YES